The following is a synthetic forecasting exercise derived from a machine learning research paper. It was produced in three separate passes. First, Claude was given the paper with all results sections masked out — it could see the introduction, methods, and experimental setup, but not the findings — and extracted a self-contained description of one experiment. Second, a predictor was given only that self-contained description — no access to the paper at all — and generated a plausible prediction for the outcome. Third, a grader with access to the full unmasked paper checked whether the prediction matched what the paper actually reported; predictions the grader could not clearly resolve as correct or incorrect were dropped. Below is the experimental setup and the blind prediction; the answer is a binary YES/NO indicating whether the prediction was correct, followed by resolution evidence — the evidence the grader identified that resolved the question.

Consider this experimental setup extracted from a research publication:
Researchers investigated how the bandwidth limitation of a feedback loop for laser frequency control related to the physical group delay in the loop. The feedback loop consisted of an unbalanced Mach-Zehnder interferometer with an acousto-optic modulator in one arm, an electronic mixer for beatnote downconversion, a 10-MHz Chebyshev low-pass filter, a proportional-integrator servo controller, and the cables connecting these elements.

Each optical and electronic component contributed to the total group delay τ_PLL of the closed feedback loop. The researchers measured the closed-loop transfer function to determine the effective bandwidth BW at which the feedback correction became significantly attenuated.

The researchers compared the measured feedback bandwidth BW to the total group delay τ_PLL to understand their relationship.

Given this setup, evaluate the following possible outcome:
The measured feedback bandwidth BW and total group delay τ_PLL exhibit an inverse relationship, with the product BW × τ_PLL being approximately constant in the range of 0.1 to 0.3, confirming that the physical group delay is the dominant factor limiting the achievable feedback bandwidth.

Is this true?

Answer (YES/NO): YES